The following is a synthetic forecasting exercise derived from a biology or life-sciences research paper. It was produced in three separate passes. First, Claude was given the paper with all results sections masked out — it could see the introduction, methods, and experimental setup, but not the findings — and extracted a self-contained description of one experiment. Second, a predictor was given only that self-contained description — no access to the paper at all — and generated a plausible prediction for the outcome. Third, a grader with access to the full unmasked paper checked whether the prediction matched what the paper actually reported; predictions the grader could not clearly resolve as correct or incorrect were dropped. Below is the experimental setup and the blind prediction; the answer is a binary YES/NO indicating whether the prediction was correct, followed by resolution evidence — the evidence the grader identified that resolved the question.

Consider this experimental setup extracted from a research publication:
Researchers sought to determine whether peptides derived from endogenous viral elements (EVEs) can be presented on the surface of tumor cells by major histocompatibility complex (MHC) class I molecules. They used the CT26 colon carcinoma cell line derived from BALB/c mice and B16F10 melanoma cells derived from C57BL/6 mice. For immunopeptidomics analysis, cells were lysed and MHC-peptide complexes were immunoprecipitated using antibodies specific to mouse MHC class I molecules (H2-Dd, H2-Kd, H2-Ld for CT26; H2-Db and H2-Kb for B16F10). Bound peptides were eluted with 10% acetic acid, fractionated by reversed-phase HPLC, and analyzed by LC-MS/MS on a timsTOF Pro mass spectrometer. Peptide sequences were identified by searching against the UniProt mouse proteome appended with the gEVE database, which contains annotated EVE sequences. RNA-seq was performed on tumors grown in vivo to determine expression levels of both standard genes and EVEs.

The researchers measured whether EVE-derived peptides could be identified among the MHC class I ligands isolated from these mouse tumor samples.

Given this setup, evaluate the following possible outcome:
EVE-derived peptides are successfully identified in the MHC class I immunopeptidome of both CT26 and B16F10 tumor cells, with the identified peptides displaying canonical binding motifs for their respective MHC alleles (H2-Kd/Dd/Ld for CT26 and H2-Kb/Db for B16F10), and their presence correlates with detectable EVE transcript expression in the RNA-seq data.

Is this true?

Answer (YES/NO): YES